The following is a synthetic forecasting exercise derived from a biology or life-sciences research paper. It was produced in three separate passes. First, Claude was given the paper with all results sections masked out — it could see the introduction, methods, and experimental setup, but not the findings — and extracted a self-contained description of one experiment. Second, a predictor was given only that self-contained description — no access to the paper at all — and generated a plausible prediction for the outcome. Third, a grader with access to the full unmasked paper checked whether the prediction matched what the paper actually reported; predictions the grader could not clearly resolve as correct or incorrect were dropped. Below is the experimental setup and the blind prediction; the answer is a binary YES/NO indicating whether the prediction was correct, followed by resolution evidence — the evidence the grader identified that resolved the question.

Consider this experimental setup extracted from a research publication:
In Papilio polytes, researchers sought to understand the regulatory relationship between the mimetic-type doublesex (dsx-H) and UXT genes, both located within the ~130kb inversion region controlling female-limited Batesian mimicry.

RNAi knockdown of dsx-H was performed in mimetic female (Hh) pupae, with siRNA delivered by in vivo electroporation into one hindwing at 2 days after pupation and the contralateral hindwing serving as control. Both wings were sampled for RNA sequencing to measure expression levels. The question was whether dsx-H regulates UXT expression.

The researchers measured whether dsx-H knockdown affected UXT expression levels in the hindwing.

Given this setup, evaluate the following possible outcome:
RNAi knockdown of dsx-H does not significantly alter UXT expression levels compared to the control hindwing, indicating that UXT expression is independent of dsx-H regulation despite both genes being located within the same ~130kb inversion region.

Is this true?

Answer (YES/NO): YES